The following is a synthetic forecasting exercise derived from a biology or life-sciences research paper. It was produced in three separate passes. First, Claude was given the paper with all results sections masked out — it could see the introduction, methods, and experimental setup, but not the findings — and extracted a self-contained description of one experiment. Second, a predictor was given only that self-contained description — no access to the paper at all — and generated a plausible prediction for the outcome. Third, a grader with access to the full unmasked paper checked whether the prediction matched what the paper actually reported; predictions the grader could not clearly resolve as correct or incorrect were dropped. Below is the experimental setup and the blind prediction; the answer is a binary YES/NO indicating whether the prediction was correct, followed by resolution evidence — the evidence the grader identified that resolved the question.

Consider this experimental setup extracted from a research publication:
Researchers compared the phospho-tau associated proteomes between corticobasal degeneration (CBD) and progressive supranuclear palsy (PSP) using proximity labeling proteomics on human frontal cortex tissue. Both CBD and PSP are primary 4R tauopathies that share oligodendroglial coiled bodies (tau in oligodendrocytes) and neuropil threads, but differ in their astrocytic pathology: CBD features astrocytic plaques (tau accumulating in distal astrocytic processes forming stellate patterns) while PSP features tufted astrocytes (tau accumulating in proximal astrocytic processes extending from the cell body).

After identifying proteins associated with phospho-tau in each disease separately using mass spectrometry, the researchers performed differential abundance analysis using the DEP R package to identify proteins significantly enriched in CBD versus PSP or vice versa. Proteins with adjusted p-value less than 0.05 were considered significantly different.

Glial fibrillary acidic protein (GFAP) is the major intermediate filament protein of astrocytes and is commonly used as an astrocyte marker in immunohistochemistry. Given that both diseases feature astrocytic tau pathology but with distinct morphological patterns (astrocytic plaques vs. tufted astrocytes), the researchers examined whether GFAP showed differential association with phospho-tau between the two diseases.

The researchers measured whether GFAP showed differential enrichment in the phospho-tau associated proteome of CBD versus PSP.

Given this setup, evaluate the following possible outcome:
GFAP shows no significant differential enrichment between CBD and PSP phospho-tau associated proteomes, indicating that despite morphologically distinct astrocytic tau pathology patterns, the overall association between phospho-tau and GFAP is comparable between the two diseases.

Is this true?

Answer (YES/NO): YES